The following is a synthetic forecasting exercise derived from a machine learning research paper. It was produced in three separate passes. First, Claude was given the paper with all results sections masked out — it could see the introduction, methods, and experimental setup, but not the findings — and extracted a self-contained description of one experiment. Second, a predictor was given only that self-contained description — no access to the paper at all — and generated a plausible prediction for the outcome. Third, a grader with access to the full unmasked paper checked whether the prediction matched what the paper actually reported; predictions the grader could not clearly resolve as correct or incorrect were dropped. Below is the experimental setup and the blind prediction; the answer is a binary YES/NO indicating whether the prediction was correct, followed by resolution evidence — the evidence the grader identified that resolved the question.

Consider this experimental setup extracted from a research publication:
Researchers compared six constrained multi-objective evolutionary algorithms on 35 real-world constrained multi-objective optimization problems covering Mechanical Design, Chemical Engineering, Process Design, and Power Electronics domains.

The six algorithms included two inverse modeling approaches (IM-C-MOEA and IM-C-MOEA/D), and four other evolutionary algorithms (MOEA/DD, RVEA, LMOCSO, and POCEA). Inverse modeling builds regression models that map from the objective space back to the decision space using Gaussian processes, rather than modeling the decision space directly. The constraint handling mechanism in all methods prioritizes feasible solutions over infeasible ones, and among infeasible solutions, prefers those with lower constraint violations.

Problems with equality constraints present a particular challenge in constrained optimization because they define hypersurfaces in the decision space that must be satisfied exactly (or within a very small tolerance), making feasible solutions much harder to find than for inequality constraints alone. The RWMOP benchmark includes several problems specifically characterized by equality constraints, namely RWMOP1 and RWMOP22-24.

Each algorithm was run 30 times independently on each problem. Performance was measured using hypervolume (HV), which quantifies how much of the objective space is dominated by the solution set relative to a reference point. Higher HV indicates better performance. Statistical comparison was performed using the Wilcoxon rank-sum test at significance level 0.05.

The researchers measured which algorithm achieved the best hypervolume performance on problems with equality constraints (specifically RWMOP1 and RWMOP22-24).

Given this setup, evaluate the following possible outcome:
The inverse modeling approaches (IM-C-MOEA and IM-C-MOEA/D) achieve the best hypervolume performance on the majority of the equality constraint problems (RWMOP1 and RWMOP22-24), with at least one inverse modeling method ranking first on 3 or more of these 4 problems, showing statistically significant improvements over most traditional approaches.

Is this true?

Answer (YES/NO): NO